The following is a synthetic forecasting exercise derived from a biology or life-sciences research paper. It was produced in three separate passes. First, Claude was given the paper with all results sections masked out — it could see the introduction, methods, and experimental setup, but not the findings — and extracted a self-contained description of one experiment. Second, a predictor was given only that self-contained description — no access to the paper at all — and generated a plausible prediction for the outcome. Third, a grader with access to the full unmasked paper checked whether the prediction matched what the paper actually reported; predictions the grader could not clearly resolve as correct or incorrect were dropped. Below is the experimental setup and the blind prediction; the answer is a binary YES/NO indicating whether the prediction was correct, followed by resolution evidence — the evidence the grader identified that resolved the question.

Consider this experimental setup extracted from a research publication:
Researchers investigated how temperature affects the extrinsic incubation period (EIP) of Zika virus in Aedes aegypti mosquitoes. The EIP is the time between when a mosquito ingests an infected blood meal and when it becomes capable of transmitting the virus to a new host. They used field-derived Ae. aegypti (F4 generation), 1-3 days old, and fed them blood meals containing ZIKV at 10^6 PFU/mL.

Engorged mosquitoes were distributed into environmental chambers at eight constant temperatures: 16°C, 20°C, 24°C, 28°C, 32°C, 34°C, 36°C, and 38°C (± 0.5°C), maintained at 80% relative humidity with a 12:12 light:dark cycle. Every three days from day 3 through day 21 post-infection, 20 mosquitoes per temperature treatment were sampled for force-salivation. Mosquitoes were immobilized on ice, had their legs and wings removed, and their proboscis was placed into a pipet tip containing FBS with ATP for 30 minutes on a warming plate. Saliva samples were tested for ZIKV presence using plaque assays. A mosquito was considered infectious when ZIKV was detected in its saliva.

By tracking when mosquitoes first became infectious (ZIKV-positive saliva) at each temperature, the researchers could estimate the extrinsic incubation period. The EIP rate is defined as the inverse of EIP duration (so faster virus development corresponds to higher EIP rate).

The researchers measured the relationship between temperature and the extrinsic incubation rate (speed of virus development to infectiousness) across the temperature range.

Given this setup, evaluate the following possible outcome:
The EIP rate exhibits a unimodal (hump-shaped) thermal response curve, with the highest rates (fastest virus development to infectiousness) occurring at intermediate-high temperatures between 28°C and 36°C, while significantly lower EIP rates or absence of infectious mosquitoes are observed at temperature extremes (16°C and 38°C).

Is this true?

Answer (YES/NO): NO